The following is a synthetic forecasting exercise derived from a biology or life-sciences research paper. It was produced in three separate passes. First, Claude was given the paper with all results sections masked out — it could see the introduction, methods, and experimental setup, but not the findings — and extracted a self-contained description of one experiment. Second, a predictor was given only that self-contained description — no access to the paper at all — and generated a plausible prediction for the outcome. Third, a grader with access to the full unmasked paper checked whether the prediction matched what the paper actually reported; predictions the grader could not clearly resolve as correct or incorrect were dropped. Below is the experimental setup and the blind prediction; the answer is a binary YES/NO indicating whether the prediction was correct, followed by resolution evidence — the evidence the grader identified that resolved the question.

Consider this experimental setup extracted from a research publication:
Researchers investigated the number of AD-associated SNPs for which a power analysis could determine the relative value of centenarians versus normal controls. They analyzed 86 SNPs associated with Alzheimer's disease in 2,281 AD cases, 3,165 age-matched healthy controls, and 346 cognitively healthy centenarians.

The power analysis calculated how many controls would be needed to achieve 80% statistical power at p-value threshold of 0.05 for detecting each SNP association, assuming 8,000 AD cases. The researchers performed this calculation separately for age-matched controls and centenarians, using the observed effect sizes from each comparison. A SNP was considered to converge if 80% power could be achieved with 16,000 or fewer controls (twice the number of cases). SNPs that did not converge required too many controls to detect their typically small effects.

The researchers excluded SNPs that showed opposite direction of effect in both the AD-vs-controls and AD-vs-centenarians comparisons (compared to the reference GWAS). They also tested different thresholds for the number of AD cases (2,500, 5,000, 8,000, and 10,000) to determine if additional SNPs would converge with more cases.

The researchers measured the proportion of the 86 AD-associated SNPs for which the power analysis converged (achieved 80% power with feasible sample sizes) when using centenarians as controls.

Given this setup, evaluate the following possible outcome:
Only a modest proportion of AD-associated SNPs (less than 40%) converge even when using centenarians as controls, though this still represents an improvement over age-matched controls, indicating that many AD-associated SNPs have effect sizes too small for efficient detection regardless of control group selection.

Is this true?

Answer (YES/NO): NO